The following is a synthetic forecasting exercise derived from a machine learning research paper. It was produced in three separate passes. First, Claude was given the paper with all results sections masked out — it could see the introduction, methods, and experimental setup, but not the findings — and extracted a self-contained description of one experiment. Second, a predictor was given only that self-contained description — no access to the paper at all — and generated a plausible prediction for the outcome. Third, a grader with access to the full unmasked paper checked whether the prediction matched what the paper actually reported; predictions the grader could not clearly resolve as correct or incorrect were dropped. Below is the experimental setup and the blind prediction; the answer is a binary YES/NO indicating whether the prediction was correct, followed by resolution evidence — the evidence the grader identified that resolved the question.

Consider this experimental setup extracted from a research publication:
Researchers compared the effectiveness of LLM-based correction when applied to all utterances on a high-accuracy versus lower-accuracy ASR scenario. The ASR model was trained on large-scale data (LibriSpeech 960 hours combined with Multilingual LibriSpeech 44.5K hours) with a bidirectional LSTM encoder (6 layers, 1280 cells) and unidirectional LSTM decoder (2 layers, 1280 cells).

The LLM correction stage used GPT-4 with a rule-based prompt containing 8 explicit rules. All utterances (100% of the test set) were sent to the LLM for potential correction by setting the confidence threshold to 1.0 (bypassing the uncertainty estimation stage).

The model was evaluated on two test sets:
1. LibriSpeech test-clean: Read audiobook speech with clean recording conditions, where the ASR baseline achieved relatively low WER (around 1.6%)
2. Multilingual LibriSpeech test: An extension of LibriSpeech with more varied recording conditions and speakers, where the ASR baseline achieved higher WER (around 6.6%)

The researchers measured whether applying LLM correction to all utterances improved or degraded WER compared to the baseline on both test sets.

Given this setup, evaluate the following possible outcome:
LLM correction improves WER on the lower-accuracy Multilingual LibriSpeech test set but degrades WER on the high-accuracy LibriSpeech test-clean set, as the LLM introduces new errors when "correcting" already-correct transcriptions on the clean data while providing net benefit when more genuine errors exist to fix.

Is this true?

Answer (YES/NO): YES